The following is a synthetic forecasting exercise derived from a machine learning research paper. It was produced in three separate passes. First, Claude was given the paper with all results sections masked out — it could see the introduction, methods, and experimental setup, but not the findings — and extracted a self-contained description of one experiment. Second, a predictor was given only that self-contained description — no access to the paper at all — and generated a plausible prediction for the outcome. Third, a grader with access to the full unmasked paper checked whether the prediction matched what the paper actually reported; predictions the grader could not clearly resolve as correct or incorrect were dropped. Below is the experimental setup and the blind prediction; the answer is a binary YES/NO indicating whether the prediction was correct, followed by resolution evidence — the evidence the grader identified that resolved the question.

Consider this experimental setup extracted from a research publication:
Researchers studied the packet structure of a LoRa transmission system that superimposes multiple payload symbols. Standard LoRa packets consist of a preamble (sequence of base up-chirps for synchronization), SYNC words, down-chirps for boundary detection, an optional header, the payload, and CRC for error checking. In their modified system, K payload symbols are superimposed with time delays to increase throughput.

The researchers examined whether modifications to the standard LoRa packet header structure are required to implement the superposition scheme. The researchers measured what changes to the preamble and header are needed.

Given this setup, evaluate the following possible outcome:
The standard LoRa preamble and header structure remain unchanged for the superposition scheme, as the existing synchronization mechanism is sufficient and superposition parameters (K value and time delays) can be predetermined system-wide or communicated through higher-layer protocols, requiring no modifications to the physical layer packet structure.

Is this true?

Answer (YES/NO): YES